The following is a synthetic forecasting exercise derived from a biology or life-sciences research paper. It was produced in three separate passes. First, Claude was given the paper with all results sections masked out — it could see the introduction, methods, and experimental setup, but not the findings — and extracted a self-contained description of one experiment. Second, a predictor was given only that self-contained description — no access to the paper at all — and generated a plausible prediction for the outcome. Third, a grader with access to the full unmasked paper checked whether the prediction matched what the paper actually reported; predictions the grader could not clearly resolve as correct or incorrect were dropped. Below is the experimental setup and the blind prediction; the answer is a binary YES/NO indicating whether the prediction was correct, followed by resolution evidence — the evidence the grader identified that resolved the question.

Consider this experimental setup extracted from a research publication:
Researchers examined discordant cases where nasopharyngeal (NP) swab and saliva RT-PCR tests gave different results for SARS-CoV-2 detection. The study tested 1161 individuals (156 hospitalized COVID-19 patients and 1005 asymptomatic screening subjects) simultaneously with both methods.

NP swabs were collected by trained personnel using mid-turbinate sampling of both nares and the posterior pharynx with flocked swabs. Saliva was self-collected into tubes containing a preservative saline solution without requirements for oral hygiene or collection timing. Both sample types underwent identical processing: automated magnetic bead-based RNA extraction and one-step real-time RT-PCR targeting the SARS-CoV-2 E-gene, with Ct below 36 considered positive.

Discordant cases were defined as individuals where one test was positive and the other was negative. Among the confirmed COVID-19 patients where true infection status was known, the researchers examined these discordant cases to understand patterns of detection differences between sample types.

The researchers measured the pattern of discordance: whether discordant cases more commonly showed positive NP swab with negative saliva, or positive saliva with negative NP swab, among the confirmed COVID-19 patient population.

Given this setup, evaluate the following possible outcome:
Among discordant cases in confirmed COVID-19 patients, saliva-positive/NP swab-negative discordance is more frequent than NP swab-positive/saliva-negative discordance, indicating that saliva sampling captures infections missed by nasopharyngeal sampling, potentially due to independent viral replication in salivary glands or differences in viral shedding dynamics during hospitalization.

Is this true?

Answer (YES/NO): YES